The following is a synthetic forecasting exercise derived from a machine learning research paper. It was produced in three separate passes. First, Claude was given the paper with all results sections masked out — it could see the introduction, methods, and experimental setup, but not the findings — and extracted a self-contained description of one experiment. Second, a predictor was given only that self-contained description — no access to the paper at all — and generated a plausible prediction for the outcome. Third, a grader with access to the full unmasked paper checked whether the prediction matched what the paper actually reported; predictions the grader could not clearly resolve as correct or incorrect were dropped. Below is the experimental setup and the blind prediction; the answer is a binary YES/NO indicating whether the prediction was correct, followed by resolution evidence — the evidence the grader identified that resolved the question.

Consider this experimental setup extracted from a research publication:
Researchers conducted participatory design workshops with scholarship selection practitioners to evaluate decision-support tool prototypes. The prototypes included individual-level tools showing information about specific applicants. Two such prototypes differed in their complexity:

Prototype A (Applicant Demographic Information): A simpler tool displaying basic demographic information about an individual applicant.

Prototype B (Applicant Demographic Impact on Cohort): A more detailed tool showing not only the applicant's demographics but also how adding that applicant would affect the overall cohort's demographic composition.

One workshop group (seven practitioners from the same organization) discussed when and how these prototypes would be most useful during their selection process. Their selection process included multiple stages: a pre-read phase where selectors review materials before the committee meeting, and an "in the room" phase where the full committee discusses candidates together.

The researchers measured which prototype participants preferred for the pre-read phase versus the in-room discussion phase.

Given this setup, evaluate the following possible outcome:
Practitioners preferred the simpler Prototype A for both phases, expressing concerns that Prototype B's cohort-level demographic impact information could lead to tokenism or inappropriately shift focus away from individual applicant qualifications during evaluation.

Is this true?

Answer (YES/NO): NO